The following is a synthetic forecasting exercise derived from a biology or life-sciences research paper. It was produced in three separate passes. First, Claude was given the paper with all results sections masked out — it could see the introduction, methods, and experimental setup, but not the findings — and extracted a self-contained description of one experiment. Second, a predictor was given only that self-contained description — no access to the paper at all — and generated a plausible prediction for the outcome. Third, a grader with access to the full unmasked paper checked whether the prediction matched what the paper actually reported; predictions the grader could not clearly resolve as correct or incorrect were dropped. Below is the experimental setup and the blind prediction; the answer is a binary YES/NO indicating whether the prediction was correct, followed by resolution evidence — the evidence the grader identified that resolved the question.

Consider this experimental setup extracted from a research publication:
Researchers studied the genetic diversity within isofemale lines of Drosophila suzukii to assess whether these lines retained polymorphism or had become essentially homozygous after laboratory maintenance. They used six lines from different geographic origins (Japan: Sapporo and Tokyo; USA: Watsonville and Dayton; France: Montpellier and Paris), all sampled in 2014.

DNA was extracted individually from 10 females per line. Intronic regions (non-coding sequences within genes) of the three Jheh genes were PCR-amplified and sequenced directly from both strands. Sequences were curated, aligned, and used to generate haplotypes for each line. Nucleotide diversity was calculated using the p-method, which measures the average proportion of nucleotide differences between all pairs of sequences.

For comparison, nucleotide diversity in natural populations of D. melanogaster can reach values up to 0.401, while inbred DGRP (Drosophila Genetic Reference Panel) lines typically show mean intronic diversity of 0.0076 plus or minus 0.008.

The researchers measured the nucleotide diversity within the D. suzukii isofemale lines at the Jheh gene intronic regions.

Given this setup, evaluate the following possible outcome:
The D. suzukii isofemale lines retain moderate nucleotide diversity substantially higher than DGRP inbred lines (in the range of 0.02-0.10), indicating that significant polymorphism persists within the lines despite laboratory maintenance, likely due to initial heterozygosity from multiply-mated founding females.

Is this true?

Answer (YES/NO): NO